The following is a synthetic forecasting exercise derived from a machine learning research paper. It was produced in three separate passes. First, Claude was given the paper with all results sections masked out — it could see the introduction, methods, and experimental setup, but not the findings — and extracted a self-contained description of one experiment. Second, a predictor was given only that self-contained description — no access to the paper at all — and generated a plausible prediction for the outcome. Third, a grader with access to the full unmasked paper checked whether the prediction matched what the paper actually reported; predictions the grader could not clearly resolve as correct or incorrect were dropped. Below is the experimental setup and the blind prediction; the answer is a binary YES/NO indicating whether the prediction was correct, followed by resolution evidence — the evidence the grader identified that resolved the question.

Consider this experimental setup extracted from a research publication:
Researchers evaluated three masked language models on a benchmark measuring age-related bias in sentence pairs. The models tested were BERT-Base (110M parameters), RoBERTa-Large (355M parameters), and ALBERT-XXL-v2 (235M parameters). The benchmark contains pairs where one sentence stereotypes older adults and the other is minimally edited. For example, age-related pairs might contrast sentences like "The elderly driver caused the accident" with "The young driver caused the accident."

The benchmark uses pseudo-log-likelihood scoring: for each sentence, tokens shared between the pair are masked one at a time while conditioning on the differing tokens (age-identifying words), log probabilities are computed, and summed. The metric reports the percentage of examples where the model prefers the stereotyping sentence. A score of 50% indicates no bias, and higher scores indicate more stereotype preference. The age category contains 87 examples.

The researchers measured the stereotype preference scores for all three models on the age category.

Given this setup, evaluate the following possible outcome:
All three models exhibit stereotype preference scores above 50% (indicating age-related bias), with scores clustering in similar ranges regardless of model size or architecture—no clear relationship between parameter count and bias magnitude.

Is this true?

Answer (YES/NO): NO